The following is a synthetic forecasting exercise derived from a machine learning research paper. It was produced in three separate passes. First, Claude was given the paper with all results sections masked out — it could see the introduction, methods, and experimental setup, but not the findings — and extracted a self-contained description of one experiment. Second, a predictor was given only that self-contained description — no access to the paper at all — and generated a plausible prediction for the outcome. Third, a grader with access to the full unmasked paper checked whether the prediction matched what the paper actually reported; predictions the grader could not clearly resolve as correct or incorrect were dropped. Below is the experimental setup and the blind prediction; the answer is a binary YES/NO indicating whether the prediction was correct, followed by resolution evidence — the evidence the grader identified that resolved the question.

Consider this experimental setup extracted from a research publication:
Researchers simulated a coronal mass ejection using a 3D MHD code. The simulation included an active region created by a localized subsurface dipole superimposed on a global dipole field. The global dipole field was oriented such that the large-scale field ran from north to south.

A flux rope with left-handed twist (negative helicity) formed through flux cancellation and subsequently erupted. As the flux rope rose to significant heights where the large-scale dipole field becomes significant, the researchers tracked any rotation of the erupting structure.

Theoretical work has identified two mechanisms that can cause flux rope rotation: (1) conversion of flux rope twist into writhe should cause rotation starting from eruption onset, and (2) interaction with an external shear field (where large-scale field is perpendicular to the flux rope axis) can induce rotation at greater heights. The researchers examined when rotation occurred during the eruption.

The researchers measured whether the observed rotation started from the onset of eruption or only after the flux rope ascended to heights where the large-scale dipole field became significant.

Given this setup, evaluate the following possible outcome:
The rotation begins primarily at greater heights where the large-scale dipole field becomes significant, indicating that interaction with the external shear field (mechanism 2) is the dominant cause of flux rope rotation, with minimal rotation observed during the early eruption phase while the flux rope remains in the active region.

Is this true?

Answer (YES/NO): YES